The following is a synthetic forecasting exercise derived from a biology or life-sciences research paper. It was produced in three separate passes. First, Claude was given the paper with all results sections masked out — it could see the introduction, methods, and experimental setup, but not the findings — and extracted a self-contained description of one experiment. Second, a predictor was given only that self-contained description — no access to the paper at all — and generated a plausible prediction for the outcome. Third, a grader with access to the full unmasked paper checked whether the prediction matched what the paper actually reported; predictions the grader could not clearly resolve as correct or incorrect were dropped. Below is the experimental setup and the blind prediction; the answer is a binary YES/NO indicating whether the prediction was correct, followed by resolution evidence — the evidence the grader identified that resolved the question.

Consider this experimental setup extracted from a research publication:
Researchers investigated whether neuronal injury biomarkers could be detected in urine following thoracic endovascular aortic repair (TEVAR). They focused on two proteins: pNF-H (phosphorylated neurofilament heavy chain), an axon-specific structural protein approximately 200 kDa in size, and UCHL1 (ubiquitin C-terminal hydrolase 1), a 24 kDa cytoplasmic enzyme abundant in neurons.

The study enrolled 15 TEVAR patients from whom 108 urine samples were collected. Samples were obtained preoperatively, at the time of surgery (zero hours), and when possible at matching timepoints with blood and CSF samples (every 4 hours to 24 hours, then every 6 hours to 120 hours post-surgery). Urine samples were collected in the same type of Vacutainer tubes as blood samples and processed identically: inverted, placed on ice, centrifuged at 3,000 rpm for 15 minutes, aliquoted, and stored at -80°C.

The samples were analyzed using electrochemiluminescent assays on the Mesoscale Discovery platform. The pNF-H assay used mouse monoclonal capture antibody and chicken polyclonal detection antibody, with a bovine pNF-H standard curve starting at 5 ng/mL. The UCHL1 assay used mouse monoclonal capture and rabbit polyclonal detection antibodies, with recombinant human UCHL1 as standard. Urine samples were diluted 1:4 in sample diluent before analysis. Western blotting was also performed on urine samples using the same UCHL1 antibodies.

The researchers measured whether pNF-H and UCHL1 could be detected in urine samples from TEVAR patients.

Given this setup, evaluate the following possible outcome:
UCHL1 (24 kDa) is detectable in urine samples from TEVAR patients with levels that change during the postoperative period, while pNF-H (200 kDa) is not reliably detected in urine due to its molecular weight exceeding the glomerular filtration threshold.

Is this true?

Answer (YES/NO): NO